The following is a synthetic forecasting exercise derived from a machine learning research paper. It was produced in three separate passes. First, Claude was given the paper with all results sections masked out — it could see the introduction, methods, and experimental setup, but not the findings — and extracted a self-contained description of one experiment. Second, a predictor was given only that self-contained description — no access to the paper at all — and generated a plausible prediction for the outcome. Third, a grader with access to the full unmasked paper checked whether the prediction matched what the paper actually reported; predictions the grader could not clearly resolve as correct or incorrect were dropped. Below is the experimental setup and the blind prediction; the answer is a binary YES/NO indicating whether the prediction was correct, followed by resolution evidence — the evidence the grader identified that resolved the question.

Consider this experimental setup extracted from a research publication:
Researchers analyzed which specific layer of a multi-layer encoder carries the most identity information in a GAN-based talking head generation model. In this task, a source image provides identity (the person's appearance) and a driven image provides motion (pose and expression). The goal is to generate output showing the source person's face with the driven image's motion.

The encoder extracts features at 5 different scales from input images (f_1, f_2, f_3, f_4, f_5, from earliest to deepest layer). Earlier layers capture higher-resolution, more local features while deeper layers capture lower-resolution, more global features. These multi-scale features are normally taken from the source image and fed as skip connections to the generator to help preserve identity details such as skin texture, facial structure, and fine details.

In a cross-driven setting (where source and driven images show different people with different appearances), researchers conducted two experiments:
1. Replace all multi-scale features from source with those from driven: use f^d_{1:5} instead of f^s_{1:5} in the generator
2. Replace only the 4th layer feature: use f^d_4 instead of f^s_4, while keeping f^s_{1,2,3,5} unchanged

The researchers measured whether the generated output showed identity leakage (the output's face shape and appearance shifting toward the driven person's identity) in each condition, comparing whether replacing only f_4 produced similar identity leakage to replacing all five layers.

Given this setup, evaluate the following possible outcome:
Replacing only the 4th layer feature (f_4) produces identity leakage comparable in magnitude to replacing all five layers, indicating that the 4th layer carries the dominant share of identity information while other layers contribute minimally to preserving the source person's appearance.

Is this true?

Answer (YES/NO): YES